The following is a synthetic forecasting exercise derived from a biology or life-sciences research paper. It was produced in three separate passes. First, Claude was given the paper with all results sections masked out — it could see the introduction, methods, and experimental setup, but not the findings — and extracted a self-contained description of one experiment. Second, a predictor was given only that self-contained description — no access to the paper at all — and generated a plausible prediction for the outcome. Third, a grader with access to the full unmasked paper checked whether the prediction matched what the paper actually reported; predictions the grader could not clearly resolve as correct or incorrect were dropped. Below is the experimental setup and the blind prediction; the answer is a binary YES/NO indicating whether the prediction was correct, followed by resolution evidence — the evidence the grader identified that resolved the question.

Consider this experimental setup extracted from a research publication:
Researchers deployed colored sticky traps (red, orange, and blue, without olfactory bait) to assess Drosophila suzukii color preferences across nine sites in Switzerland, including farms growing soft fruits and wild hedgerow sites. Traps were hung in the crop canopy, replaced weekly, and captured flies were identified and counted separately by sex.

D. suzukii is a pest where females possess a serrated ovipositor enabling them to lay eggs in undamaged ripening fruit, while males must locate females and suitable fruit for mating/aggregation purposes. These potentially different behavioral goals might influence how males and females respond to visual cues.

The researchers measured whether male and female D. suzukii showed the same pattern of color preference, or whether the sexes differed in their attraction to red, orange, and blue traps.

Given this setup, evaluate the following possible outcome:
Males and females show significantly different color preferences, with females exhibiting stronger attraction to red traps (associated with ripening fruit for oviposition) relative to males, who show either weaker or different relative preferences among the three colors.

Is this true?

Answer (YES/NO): NO